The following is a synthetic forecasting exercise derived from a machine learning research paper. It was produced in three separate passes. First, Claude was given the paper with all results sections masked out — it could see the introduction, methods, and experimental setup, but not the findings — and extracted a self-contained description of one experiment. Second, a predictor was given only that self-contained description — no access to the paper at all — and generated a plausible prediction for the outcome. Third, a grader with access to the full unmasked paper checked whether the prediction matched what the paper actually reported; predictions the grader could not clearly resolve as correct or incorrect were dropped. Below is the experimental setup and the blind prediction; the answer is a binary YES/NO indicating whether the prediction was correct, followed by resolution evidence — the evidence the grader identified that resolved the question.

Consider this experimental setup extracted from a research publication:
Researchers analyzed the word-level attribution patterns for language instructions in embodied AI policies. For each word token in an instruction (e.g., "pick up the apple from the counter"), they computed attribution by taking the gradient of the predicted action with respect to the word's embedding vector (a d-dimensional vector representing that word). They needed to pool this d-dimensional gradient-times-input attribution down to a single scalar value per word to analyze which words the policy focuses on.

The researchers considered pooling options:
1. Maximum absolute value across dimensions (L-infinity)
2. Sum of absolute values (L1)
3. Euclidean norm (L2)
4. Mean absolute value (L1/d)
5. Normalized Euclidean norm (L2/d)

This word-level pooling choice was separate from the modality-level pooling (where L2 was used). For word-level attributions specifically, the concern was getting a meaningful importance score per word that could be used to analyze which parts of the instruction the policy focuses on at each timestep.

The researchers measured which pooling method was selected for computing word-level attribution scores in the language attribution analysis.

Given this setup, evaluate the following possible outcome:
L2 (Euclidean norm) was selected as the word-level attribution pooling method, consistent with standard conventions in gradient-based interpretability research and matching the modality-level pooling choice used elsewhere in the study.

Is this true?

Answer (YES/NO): NO